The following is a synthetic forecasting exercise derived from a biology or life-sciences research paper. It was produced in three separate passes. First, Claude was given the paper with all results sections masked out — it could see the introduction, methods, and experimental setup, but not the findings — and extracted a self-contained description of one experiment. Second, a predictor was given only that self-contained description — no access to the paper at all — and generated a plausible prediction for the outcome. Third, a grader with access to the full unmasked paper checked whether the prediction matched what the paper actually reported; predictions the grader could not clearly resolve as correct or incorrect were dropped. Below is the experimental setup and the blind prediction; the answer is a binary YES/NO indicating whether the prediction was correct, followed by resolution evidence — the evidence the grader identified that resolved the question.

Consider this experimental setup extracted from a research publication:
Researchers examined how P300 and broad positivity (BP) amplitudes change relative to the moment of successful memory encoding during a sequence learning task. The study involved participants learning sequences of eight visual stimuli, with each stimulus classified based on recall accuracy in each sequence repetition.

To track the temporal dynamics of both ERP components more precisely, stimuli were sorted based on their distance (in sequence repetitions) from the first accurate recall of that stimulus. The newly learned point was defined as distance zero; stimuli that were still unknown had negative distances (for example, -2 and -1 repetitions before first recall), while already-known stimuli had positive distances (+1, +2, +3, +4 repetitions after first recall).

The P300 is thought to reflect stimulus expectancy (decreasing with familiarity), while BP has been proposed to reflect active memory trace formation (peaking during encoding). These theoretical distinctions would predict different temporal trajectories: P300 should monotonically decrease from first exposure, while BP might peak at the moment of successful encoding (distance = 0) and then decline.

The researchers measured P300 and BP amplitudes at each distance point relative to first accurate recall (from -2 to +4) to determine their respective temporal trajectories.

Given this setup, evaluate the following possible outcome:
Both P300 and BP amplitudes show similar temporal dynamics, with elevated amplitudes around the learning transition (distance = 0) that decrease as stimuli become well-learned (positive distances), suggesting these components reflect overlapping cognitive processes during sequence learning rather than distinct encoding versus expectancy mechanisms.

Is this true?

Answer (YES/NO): YES